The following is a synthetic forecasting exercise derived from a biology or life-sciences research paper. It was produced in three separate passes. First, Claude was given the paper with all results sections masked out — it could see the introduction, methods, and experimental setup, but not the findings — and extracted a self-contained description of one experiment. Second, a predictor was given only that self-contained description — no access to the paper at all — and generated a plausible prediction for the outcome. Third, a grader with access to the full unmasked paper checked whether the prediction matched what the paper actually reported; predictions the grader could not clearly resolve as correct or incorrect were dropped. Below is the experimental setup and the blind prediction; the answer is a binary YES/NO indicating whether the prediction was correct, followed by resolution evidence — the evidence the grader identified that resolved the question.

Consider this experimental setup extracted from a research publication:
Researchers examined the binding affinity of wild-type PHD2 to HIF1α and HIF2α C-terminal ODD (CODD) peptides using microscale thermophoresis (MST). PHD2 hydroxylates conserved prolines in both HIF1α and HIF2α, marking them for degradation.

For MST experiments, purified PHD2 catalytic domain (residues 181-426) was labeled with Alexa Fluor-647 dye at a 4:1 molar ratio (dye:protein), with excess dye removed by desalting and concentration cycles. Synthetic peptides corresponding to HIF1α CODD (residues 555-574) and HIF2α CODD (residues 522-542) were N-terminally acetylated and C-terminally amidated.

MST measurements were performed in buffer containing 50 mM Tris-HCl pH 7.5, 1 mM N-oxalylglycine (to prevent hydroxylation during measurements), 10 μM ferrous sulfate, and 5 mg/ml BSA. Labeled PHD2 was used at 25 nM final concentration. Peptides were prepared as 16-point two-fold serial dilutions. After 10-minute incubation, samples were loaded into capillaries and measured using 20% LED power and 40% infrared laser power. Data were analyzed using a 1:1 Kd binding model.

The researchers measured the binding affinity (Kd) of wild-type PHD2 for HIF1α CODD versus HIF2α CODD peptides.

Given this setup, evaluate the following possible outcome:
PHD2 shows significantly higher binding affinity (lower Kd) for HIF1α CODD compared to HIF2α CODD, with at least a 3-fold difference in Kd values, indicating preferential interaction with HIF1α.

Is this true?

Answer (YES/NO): NO